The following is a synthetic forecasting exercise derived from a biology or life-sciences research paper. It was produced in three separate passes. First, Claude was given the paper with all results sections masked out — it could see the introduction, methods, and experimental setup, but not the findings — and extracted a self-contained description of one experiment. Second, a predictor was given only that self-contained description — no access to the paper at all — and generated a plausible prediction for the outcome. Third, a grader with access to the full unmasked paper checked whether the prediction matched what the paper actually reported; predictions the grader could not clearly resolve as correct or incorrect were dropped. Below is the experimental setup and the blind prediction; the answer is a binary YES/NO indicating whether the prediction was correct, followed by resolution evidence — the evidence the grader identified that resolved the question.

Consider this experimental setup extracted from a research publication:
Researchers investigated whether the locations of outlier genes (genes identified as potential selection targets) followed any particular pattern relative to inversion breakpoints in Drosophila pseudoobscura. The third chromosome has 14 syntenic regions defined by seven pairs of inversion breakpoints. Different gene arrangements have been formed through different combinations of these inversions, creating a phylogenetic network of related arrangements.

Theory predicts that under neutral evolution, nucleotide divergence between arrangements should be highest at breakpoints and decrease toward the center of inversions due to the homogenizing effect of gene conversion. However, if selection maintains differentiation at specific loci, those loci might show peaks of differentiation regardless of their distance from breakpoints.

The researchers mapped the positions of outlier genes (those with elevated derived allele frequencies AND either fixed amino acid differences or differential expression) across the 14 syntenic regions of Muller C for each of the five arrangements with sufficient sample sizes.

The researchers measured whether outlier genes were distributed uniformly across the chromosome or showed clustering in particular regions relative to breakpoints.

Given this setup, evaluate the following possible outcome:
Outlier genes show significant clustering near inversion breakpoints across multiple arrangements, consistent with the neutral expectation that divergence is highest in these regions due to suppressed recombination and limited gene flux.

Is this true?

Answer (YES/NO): NO